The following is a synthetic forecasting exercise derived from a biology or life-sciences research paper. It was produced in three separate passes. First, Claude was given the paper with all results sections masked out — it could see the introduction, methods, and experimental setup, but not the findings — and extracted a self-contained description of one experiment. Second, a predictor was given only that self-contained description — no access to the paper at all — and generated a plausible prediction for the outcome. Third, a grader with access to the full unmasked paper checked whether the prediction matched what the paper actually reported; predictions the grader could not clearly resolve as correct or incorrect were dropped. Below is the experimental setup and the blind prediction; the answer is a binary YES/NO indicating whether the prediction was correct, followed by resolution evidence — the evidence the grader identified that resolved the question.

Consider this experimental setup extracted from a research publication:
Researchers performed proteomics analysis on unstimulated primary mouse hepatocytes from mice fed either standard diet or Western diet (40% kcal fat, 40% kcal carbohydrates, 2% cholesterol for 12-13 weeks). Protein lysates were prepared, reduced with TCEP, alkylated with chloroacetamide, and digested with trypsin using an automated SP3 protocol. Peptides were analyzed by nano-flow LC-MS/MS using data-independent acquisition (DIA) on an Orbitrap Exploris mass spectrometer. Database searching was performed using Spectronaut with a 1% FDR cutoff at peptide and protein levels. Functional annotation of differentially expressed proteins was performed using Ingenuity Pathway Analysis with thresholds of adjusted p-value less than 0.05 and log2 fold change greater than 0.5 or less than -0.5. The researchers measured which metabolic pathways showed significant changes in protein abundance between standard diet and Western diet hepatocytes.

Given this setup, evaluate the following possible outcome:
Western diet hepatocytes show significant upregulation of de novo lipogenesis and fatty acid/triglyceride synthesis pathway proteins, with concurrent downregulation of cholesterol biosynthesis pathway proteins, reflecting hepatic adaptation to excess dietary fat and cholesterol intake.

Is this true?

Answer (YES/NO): NO